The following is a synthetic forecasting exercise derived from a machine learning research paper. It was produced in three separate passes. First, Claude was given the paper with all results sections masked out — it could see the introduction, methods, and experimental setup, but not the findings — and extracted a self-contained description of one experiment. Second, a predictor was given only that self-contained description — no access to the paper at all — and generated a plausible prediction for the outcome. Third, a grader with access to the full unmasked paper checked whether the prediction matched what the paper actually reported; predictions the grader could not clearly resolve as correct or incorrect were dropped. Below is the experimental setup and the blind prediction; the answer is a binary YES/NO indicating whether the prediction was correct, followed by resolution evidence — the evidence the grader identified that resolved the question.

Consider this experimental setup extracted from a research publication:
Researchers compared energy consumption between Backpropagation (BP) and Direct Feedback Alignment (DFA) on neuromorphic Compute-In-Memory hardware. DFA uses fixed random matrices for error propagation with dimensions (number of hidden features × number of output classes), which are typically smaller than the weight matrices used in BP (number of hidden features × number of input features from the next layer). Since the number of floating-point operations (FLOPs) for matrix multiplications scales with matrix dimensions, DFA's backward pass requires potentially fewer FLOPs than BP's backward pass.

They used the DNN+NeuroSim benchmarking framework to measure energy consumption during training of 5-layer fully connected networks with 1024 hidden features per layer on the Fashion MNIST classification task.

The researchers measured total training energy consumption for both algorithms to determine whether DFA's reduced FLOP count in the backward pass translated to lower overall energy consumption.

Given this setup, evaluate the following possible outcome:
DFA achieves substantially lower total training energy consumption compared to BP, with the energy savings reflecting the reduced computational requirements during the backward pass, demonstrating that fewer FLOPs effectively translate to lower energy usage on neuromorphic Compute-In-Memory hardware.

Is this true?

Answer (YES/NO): NO